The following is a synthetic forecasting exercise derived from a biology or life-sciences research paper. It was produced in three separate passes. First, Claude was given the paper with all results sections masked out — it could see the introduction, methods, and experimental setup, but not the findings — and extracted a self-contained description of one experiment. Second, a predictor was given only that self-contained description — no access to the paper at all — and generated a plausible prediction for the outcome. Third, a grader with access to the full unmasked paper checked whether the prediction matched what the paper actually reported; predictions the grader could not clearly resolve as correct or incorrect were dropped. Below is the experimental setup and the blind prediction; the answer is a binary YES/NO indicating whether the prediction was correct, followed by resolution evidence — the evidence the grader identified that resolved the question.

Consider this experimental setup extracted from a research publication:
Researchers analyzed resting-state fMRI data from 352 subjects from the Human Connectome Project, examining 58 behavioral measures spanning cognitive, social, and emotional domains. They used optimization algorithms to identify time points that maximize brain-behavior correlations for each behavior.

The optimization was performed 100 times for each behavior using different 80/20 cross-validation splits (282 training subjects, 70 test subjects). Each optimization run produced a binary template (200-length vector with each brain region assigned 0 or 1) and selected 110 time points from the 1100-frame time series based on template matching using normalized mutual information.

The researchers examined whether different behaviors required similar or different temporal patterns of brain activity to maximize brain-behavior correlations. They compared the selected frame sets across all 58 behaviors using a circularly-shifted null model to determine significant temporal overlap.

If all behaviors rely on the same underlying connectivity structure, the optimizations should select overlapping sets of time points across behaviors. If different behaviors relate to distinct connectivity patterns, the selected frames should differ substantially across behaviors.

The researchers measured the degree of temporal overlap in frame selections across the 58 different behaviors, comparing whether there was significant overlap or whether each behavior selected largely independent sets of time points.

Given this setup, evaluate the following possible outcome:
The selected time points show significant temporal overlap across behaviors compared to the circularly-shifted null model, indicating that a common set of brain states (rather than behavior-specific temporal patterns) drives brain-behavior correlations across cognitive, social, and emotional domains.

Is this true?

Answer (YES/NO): NO